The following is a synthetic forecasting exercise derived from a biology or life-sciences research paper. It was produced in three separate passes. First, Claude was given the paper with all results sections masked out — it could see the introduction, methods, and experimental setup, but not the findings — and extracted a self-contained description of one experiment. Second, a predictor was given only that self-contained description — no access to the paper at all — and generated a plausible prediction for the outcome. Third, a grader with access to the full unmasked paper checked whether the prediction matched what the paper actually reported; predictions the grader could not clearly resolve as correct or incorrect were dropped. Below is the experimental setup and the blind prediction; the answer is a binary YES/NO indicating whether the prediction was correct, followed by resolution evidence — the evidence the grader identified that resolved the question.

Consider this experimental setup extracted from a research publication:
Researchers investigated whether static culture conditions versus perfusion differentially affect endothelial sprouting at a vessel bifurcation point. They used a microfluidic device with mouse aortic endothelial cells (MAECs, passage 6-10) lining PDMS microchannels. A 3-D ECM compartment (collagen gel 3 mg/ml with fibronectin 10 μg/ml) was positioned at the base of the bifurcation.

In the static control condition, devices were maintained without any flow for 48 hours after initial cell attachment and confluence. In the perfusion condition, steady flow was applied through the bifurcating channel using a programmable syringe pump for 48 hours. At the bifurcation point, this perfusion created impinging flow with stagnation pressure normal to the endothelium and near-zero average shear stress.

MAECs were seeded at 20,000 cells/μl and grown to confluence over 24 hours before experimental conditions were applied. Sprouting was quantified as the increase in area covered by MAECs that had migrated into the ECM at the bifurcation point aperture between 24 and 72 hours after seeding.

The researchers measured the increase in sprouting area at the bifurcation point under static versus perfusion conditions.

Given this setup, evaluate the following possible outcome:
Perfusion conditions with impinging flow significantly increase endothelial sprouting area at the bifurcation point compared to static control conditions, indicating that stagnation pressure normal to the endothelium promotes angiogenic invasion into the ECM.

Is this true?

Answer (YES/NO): NO